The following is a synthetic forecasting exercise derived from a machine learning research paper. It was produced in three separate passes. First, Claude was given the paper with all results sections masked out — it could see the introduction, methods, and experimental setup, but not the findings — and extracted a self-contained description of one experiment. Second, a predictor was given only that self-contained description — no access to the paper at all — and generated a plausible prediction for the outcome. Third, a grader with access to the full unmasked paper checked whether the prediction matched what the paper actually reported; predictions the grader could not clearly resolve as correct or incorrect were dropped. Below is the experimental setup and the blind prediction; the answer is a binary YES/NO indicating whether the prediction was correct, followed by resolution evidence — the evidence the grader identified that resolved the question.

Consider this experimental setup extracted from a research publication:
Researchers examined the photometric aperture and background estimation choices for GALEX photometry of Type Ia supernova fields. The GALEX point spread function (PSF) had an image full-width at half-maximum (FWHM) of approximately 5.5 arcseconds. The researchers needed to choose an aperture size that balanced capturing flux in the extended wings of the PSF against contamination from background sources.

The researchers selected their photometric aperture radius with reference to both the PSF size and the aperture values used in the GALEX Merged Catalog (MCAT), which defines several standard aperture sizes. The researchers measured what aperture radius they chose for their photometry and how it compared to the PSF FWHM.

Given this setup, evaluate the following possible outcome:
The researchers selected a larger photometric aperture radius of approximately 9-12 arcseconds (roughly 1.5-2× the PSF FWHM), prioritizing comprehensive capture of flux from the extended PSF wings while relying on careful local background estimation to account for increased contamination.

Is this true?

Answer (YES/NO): NO